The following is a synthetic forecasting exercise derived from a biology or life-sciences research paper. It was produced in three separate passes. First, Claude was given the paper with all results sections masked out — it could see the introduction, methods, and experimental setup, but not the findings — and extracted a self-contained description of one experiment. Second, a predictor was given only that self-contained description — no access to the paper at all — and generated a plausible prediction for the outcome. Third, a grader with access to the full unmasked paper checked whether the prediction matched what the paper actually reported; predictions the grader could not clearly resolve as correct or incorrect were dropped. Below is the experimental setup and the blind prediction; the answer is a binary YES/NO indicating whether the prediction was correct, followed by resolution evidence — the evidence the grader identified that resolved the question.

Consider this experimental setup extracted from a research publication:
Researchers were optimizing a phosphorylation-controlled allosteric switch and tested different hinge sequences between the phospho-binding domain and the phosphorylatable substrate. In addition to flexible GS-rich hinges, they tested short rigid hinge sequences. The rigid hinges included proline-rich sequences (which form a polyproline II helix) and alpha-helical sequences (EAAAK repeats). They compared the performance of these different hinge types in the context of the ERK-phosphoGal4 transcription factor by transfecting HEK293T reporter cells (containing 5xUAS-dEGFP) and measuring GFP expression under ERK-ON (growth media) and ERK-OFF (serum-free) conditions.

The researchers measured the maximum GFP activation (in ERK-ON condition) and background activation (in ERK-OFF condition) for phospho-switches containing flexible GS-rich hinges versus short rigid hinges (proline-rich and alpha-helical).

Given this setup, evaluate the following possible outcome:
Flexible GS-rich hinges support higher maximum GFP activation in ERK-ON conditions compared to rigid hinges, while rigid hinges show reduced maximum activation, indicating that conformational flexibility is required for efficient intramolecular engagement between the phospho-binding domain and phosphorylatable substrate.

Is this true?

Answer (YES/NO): YES